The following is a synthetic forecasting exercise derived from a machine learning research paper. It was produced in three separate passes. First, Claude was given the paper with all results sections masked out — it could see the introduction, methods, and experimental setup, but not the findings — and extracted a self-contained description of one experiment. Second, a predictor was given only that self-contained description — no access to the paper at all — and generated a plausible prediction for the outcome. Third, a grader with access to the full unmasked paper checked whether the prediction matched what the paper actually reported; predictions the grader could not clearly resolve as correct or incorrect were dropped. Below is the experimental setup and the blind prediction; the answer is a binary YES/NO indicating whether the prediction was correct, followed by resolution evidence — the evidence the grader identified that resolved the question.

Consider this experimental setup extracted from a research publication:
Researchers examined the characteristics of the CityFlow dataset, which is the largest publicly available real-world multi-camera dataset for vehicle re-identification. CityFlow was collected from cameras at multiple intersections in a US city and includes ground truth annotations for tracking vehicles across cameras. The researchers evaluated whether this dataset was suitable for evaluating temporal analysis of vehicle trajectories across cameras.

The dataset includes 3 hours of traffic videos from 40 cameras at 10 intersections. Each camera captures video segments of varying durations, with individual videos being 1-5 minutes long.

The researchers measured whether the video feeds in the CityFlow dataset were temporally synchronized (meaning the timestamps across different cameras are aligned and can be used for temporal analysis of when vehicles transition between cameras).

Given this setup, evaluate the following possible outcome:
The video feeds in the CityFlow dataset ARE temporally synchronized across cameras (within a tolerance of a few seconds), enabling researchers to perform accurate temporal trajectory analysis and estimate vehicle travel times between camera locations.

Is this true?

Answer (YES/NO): NO